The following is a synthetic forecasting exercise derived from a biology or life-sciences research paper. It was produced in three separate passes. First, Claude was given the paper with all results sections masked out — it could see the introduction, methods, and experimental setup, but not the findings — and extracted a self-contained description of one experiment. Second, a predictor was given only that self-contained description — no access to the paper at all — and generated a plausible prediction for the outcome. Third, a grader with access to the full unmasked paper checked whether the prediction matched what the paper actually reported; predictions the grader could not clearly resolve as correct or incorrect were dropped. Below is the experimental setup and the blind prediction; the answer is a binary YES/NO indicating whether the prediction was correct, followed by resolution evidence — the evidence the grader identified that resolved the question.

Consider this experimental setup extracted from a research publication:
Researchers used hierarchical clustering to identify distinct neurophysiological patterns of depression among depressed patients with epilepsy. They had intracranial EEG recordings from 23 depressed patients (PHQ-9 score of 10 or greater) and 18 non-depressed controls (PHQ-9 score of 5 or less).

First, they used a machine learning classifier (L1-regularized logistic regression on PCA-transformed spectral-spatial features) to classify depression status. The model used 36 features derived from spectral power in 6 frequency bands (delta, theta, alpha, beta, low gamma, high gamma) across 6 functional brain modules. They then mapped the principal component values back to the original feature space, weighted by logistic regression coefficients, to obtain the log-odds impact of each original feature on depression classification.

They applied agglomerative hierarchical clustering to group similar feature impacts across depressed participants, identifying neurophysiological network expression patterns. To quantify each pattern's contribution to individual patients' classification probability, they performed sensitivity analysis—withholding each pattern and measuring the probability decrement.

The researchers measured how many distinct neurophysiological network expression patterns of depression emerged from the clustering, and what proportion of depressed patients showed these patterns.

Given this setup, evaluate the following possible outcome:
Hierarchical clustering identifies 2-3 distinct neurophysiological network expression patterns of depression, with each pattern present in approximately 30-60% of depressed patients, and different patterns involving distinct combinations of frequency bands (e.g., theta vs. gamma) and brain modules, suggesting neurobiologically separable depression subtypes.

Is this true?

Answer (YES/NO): YES